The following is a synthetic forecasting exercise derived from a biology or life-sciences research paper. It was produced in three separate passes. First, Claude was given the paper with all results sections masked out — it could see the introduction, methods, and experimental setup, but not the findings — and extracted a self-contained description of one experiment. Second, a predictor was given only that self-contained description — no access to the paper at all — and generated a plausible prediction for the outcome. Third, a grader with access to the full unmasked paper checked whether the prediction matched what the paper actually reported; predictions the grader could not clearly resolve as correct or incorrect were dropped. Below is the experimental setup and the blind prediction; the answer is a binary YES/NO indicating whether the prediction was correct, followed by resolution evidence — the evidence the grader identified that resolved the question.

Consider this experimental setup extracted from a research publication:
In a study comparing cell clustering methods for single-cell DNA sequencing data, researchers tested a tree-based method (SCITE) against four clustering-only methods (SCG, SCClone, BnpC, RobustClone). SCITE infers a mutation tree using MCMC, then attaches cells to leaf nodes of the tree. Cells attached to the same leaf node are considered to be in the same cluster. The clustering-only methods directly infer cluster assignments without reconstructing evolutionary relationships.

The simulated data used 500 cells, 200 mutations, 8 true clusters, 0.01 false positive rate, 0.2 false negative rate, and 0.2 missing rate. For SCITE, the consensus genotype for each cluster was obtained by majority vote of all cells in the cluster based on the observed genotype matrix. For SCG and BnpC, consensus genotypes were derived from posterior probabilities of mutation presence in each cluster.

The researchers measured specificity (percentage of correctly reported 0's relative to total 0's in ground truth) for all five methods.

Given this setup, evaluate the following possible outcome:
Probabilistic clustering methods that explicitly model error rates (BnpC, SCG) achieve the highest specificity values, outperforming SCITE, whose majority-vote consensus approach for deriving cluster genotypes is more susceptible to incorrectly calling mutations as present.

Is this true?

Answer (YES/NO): YES